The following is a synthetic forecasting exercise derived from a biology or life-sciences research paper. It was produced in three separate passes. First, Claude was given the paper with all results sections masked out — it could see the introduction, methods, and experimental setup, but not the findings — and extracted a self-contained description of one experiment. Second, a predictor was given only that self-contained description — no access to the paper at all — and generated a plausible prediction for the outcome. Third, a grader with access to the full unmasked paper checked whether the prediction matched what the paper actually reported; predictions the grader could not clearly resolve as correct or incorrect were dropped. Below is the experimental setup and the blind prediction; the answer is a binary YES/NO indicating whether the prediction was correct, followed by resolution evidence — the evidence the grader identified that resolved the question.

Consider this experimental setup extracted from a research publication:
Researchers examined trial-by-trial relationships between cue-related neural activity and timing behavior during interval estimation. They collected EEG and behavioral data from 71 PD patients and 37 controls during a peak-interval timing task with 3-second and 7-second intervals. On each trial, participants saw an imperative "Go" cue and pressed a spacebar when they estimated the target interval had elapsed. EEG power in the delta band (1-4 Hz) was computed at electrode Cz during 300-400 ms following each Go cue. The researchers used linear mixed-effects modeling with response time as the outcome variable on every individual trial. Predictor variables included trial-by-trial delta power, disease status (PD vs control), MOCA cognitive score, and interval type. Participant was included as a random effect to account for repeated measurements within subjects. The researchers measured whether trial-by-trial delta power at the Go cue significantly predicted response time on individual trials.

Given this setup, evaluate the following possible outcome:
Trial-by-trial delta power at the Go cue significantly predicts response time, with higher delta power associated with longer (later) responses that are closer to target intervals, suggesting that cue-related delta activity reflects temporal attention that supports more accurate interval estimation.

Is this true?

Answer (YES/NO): NO